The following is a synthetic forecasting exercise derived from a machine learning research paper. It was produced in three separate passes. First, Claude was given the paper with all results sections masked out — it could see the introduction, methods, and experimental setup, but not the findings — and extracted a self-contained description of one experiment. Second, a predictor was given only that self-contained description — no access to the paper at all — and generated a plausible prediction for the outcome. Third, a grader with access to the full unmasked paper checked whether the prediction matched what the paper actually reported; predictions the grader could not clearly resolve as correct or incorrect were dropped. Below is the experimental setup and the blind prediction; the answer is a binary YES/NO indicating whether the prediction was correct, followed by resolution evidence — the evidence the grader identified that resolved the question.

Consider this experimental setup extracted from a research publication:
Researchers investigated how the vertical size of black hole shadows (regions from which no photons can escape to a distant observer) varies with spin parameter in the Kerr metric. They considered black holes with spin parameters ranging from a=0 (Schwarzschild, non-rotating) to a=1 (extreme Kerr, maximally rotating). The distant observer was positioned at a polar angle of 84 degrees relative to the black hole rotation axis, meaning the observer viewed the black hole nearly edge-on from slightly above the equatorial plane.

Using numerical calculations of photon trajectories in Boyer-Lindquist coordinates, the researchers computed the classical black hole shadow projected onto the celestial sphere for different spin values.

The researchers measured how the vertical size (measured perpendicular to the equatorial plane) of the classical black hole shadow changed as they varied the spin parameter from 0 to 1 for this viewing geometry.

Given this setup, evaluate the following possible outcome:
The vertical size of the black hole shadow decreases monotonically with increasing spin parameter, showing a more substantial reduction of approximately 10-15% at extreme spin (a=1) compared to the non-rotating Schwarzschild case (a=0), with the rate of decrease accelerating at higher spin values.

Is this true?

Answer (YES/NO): NO